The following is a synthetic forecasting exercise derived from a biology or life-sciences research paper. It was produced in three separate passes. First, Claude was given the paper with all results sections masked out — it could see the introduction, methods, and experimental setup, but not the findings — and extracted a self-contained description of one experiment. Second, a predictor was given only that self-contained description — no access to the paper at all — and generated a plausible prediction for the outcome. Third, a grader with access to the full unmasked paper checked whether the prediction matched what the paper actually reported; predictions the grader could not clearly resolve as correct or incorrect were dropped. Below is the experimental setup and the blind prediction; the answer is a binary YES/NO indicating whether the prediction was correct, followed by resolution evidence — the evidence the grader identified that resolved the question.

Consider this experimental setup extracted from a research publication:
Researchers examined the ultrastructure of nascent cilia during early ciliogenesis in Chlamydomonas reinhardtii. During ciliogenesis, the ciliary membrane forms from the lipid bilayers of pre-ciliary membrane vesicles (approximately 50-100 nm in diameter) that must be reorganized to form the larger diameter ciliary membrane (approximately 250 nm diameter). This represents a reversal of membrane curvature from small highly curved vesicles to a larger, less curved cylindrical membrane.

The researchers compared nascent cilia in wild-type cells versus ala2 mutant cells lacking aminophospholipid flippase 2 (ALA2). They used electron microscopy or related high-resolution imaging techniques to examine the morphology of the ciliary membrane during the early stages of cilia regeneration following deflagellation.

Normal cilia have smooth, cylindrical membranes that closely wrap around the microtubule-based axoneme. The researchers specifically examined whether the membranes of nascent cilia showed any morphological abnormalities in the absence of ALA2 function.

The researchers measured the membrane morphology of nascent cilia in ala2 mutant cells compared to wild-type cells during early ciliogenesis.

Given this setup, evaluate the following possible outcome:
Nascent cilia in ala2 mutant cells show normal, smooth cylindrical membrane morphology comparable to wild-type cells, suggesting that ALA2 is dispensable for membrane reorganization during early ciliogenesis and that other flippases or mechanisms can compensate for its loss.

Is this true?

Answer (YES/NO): NO